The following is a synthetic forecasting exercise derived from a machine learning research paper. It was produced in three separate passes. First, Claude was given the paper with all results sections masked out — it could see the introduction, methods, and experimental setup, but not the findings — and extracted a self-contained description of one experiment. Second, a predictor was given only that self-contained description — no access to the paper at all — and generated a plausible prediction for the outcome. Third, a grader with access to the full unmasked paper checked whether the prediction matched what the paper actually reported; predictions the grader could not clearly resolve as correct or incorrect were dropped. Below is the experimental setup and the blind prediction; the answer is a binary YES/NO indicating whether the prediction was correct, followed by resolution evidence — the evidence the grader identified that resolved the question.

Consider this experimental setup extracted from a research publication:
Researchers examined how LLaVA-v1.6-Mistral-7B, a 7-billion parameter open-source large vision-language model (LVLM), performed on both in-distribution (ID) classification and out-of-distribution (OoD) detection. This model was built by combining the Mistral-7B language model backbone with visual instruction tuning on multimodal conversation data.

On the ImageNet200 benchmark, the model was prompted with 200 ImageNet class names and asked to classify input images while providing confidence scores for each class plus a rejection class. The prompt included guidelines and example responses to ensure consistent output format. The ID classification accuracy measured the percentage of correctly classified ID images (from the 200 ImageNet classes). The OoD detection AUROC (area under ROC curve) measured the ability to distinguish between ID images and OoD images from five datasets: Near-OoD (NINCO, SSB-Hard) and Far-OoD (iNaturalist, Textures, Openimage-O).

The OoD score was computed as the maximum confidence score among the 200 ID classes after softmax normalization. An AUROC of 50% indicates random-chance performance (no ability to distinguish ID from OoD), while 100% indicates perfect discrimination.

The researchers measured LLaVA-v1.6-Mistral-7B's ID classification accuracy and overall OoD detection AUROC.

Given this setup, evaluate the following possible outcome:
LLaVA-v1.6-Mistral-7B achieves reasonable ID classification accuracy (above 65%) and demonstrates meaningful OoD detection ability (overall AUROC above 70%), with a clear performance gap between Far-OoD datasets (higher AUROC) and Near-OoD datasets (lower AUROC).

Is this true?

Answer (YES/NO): NO